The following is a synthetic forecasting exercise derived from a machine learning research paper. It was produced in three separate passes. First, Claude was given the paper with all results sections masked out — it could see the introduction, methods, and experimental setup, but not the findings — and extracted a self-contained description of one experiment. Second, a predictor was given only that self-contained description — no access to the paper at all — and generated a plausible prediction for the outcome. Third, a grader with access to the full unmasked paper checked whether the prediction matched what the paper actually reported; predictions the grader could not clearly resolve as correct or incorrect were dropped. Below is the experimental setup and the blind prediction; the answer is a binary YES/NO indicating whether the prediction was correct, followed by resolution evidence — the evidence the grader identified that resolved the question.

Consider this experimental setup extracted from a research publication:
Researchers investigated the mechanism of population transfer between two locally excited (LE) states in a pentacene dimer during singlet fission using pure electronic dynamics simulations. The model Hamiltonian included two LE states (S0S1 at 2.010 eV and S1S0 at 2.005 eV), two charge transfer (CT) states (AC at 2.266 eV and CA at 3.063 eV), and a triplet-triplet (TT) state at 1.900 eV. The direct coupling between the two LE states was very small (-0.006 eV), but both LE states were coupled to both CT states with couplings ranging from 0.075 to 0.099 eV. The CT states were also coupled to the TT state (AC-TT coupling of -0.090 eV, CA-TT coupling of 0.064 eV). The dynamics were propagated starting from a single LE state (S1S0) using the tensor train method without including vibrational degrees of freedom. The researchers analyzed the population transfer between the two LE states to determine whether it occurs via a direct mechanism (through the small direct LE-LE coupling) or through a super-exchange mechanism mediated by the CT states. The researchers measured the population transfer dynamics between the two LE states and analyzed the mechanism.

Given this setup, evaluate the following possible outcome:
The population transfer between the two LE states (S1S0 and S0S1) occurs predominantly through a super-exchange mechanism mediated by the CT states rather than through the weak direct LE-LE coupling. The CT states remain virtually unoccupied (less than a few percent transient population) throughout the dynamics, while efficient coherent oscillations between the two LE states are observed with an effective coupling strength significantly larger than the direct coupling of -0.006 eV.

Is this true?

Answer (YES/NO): NO